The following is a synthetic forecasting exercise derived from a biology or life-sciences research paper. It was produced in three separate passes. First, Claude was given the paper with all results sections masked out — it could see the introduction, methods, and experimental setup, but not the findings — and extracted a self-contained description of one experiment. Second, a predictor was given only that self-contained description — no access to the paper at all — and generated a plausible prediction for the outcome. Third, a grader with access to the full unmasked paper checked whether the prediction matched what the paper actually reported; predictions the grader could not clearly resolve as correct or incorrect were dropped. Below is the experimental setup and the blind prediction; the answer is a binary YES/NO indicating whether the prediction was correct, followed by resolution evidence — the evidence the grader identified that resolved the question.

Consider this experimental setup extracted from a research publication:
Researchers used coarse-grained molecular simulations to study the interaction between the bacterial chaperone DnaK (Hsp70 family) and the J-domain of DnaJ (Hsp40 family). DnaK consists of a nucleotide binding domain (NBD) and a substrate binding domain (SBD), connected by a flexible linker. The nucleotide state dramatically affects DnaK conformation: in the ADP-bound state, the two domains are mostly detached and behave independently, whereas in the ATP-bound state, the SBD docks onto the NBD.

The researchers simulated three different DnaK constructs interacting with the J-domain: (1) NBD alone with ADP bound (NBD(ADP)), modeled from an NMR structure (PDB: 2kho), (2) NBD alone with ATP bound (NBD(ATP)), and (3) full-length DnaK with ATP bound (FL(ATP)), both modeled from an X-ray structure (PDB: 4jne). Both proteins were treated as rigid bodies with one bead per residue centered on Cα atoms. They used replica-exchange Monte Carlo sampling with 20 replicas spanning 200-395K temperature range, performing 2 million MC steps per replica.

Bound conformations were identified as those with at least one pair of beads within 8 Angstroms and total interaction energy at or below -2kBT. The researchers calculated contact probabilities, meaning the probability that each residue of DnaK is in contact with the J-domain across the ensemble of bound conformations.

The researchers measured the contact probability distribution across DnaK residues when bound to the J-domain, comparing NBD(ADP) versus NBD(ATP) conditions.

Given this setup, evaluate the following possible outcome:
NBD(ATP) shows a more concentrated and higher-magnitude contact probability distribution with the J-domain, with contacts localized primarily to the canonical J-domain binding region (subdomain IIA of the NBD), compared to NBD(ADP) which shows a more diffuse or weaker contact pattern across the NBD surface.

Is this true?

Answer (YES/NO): NO